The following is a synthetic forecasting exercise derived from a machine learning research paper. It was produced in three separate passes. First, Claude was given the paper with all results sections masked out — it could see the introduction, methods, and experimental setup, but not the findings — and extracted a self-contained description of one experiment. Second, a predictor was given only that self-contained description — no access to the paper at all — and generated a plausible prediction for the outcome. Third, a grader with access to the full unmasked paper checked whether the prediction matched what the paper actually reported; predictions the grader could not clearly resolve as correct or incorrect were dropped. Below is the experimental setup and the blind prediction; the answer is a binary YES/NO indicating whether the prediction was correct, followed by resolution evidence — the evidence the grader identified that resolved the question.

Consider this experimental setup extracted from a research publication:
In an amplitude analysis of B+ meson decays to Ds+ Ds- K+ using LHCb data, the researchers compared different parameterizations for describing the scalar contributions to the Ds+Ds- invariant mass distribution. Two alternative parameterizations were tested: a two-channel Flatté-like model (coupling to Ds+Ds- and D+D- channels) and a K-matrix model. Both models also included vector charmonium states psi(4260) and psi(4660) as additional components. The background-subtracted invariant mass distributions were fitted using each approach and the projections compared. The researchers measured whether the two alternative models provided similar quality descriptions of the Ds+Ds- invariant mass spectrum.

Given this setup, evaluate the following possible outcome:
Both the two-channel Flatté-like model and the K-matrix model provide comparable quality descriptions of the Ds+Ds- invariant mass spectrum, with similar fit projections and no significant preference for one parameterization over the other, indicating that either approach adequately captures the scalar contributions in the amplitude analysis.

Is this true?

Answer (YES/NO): NO